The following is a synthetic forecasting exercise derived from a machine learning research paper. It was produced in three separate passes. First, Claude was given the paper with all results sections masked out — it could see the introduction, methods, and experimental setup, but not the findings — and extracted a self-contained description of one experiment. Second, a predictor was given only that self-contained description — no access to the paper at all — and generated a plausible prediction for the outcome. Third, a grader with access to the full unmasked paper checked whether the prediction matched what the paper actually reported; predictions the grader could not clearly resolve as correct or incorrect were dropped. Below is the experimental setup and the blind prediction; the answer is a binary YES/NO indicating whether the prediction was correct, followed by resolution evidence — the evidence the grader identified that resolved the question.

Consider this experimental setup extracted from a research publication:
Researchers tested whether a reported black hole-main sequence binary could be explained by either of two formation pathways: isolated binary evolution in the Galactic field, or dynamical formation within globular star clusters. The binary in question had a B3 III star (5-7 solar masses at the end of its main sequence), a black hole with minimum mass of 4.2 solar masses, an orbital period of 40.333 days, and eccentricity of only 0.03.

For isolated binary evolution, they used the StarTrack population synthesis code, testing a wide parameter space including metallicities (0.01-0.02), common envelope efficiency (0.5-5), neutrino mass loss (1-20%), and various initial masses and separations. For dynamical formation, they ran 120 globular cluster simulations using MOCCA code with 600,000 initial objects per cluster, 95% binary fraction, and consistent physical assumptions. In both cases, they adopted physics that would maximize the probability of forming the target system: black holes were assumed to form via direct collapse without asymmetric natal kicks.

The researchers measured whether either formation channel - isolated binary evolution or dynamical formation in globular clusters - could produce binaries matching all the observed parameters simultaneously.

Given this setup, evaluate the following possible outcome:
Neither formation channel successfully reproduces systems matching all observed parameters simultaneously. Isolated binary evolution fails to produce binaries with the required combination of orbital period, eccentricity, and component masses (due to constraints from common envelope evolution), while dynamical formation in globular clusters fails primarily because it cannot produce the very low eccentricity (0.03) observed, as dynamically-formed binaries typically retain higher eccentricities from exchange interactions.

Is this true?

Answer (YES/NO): NO